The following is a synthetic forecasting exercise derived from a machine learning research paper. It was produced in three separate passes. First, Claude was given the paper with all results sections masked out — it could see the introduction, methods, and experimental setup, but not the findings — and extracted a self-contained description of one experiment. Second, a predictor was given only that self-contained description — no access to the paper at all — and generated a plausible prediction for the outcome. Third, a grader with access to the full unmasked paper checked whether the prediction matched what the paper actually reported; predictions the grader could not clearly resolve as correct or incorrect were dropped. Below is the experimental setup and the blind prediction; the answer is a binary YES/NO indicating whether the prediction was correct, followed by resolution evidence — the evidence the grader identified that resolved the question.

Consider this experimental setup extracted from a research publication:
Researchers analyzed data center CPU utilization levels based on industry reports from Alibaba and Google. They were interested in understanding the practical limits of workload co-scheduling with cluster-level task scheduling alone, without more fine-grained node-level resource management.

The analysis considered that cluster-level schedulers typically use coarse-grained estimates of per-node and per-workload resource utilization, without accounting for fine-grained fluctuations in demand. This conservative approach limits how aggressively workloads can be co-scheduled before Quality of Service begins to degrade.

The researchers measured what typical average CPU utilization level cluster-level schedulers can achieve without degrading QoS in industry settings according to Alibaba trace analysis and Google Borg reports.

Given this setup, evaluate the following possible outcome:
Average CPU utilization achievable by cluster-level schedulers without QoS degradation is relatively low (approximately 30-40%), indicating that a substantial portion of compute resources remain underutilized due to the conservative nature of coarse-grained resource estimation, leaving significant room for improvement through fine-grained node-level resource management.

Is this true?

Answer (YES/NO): NO